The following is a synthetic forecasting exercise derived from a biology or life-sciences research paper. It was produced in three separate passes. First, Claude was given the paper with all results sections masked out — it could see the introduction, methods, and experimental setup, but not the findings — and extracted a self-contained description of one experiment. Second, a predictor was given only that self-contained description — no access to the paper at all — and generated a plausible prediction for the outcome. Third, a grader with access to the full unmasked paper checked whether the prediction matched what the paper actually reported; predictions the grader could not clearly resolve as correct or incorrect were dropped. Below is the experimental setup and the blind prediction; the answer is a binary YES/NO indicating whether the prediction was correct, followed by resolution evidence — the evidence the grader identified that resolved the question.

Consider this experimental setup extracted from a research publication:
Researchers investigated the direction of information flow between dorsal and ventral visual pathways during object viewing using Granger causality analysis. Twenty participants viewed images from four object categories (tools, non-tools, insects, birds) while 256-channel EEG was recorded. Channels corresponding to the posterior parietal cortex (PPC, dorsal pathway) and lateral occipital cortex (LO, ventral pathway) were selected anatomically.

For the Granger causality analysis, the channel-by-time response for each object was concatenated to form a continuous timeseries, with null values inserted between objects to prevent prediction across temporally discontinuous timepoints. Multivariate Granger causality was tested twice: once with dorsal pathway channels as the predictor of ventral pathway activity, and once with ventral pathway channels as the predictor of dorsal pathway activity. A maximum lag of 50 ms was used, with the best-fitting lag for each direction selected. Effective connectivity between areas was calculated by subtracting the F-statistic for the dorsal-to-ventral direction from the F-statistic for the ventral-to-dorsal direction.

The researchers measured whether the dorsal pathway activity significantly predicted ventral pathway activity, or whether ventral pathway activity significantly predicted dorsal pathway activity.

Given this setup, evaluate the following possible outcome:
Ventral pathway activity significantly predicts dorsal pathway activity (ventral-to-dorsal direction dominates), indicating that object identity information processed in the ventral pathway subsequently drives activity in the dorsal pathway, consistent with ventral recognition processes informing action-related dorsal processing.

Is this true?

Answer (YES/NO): NO